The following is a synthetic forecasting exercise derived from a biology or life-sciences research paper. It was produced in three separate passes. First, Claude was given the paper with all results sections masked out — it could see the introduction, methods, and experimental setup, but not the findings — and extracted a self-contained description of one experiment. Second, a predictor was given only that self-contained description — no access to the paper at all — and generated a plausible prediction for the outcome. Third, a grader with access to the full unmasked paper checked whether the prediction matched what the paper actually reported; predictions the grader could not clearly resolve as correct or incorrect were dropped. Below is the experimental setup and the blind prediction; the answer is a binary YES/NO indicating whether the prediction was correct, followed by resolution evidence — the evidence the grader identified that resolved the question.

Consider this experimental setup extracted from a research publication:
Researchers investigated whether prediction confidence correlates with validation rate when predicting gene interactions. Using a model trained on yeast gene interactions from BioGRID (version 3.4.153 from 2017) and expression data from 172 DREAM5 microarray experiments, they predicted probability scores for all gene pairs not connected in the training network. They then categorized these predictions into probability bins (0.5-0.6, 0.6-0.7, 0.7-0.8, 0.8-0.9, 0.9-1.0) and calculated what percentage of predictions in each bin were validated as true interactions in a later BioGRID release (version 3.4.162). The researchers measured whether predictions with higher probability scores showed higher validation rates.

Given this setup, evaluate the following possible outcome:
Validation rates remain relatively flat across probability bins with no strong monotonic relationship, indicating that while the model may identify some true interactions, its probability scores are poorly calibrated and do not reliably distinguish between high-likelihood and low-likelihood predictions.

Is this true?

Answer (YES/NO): NO